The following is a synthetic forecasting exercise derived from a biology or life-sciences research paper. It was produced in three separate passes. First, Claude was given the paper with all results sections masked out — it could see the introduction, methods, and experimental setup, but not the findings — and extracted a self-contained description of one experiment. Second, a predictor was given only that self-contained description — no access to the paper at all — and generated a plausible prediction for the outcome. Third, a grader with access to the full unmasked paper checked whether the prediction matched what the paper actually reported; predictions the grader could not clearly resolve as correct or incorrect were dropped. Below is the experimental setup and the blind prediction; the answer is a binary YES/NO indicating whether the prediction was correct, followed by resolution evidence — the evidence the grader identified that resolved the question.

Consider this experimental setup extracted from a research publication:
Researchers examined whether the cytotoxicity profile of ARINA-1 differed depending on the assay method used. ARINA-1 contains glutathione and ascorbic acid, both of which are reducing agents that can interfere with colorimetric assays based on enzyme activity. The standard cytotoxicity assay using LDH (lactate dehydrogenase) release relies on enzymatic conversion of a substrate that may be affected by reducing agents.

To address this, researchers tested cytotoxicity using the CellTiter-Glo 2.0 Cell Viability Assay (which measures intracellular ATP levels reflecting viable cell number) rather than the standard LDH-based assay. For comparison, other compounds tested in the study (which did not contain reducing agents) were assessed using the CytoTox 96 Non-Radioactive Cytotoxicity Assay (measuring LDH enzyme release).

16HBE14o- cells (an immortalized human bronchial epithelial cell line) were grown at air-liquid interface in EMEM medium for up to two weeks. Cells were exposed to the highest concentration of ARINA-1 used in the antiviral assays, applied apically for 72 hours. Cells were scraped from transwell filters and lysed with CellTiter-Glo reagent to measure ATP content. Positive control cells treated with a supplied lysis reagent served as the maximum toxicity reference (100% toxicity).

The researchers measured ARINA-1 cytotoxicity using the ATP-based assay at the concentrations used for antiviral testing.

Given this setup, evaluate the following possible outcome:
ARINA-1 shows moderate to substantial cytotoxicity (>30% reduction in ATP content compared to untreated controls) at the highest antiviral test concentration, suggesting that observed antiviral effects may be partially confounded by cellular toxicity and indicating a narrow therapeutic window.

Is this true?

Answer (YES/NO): NO